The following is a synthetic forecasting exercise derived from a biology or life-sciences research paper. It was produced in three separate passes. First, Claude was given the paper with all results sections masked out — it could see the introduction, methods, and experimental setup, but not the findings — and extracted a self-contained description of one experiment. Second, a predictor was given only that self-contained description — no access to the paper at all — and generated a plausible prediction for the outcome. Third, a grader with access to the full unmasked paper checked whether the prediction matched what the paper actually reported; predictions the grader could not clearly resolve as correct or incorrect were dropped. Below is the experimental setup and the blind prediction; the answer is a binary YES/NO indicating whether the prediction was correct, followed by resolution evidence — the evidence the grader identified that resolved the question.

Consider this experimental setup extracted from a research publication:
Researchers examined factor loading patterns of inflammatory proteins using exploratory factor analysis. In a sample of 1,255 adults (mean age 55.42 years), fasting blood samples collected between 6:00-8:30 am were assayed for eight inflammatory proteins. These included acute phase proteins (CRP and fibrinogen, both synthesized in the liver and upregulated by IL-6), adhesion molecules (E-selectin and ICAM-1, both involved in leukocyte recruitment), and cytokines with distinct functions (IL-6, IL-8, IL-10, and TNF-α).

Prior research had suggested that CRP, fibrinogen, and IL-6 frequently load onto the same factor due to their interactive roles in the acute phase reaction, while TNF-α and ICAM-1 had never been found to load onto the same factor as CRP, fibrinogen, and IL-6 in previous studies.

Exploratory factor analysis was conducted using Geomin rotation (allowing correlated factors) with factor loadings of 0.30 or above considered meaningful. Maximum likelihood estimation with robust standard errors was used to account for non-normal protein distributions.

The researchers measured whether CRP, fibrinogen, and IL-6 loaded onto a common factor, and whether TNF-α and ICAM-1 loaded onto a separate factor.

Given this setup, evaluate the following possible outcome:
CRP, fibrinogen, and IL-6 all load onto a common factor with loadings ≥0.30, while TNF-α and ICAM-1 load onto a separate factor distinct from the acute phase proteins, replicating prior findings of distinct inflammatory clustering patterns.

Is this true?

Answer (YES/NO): NO